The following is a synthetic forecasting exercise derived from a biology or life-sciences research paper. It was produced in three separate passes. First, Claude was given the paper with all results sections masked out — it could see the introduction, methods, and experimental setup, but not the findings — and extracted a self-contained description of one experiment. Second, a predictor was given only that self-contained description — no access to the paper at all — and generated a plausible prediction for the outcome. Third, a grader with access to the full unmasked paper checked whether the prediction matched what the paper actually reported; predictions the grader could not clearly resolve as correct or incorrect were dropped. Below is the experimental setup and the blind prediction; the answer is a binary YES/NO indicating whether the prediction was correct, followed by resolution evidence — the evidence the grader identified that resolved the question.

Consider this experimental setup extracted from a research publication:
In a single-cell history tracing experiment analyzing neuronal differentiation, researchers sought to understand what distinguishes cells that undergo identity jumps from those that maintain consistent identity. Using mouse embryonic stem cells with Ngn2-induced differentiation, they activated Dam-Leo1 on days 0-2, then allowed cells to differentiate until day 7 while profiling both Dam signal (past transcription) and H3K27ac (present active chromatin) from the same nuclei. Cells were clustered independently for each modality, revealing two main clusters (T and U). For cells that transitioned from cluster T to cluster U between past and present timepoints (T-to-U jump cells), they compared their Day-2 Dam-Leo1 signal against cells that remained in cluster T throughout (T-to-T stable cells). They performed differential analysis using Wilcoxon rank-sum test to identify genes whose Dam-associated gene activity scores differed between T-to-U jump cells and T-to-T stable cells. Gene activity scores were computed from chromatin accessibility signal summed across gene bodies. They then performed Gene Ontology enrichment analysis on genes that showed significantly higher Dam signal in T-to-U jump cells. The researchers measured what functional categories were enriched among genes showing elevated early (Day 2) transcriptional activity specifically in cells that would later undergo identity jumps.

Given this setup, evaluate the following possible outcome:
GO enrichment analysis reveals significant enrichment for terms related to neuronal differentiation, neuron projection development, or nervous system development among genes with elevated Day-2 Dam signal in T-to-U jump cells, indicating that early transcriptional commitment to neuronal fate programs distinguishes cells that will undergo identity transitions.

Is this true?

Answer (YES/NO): NO